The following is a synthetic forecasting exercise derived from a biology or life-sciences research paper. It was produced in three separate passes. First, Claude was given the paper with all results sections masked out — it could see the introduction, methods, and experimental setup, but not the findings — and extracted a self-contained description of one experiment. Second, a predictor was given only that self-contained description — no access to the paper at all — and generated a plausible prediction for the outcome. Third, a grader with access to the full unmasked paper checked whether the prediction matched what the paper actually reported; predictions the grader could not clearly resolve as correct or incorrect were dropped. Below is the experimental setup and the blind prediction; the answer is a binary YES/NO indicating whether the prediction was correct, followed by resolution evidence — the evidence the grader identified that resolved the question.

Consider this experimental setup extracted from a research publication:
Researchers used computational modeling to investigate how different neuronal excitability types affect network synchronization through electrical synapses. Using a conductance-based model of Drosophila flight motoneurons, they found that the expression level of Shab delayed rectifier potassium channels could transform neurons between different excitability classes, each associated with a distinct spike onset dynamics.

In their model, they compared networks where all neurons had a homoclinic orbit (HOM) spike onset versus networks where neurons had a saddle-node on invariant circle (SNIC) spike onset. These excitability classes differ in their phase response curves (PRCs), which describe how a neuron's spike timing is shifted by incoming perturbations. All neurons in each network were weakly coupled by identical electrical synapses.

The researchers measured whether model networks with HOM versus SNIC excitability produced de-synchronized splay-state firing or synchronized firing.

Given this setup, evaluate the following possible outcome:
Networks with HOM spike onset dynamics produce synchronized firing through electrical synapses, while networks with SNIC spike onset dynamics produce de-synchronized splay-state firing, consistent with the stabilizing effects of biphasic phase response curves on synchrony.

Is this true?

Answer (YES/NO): NO